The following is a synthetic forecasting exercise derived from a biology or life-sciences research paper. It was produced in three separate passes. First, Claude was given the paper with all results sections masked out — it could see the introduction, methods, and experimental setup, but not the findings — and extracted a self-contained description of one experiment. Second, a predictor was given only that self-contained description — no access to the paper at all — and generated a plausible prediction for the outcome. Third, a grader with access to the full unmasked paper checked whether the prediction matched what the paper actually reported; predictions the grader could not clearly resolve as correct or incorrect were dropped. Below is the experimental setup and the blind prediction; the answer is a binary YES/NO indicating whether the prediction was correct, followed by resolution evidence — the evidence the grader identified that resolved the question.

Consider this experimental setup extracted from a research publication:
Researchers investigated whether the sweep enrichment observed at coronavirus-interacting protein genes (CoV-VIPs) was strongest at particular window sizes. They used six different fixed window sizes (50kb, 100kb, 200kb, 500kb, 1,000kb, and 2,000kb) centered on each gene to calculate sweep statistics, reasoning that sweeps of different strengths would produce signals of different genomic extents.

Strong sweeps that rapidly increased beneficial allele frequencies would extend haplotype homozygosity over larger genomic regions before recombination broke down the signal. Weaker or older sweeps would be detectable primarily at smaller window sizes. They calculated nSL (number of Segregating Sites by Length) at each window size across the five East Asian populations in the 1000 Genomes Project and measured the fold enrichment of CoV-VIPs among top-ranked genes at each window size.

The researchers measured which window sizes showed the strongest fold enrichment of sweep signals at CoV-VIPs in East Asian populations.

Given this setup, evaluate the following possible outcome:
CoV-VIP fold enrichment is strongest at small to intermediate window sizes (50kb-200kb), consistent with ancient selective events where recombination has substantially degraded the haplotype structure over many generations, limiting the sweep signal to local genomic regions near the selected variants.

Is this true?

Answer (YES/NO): NO